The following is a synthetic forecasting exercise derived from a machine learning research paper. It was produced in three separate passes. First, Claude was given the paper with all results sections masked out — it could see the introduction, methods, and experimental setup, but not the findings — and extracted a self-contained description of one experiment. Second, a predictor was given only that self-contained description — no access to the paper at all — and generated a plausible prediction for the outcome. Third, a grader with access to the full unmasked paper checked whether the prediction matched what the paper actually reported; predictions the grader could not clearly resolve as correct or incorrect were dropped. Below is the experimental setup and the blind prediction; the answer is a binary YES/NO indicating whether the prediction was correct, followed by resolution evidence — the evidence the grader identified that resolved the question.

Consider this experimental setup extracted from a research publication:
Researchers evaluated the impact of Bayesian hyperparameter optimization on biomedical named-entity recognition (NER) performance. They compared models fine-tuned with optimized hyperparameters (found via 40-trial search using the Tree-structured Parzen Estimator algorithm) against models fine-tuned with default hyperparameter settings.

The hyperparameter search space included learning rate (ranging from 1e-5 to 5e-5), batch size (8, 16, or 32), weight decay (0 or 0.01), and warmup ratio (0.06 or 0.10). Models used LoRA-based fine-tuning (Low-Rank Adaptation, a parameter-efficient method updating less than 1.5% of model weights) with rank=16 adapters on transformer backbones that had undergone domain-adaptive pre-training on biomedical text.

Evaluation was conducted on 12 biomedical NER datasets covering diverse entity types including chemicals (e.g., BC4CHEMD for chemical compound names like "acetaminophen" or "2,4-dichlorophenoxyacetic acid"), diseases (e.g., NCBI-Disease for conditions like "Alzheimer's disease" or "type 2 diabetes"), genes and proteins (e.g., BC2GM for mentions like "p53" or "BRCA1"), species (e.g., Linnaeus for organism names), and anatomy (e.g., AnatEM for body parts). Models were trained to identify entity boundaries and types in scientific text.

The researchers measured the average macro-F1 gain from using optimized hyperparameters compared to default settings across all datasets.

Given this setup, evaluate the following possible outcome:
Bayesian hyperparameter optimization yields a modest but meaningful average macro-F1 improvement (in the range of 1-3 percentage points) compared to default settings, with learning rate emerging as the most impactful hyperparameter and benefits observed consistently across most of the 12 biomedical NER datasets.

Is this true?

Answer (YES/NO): NO